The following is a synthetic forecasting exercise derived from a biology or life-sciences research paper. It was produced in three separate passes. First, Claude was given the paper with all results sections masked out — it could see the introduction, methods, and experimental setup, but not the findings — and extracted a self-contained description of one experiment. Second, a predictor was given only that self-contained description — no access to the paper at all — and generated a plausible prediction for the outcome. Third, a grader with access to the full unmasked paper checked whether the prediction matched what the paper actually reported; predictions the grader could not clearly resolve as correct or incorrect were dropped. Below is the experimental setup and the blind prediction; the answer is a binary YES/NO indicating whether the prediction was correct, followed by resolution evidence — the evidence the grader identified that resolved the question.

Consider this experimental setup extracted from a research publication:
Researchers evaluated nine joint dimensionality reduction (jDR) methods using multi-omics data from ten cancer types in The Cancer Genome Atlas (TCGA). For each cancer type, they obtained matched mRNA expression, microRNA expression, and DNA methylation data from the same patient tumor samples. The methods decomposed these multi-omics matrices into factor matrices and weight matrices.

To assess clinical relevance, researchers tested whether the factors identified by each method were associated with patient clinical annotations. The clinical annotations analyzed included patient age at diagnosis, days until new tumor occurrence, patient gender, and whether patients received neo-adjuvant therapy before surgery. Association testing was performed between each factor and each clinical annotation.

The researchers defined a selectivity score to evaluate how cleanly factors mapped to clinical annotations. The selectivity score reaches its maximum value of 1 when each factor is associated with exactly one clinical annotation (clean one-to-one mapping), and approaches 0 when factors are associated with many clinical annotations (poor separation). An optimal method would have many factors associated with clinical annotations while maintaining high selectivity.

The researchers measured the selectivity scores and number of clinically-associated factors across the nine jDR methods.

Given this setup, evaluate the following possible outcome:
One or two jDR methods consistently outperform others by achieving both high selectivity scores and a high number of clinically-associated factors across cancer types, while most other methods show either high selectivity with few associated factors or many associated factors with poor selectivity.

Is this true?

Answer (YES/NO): NO